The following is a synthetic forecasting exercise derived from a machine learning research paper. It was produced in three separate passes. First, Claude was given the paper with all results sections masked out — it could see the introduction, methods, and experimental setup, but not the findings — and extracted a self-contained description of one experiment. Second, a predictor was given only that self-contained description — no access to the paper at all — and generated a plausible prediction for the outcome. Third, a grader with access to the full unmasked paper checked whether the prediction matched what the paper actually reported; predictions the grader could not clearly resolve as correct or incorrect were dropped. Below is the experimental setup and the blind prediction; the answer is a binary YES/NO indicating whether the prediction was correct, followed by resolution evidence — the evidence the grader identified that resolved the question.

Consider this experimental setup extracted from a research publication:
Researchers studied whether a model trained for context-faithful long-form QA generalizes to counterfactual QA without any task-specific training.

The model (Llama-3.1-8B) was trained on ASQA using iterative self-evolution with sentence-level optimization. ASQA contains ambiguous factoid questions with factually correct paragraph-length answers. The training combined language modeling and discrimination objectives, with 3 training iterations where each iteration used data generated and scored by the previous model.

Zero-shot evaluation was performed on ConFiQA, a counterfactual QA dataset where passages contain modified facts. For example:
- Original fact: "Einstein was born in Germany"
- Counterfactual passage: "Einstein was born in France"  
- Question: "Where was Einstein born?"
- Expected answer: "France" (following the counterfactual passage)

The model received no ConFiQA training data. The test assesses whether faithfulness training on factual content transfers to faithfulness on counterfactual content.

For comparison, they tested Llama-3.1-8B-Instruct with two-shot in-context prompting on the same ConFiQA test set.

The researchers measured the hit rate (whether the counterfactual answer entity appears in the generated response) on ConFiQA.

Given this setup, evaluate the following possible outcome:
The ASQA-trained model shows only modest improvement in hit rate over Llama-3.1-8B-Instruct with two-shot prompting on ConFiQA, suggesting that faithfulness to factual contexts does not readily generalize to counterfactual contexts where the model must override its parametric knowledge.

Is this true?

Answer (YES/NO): NO